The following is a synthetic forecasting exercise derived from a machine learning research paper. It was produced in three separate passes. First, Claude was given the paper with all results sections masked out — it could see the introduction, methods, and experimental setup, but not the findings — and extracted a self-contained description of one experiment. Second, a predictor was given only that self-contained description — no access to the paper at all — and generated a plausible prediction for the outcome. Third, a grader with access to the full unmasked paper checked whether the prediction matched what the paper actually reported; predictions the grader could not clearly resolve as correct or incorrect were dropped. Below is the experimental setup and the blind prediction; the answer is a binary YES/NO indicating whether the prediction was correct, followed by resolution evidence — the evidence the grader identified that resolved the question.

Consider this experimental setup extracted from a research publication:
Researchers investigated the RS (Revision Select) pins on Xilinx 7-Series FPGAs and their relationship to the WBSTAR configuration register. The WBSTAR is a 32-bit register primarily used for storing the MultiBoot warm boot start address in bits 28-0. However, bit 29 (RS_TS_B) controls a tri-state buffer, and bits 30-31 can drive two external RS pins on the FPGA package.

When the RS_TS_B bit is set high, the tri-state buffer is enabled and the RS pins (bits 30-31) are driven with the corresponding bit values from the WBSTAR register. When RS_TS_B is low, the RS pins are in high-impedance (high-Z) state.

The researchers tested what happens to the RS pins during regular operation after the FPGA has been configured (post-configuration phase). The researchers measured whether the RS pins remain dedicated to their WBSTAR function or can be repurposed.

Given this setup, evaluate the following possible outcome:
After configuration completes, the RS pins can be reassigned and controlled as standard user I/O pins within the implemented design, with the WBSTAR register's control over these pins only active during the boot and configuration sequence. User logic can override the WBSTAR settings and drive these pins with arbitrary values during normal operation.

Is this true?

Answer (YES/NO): YES